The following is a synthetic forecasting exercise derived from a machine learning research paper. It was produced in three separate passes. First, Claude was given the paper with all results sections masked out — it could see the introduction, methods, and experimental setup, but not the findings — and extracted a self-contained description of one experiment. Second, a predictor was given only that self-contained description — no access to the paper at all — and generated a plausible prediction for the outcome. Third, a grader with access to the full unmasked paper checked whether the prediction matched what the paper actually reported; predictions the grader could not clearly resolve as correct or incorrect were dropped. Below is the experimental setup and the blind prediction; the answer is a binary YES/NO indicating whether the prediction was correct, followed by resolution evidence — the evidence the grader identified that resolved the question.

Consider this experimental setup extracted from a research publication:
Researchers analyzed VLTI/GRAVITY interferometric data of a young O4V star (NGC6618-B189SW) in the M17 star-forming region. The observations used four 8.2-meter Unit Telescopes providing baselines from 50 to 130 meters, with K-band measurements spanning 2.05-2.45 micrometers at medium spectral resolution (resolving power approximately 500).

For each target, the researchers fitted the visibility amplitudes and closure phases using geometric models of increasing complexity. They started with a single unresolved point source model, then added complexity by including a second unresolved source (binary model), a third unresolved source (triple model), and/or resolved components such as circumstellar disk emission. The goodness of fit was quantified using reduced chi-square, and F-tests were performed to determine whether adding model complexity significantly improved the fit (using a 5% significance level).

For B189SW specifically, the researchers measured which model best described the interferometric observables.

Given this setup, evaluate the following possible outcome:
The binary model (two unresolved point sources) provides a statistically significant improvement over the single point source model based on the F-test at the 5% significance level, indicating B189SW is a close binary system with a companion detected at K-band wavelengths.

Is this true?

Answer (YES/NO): NO